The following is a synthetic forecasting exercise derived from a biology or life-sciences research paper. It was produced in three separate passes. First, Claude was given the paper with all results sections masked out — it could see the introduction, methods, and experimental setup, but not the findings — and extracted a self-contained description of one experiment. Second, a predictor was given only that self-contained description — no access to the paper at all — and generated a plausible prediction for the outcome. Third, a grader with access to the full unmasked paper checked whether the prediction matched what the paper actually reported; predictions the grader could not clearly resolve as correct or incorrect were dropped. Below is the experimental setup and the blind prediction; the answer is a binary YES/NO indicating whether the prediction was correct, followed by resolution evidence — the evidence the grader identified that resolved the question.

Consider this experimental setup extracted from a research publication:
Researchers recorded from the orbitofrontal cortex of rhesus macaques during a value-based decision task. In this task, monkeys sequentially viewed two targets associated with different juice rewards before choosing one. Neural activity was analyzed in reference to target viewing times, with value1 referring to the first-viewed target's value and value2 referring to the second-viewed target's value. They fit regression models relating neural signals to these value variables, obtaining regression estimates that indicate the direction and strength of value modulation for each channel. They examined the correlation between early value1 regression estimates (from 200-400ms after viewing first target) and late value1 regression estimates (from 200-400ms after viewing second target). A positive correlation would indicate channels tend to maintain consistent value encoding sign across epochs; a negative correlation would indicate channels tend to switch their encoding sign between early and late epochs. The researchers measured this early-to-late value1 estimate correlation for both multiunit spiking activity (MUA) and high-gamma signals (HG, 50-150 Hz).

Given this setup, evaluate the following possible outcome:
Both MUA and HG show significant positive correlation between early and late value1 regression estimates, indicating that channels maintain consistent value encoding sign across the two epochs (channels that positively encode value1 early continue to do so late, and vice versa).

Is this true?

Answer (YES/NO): NO